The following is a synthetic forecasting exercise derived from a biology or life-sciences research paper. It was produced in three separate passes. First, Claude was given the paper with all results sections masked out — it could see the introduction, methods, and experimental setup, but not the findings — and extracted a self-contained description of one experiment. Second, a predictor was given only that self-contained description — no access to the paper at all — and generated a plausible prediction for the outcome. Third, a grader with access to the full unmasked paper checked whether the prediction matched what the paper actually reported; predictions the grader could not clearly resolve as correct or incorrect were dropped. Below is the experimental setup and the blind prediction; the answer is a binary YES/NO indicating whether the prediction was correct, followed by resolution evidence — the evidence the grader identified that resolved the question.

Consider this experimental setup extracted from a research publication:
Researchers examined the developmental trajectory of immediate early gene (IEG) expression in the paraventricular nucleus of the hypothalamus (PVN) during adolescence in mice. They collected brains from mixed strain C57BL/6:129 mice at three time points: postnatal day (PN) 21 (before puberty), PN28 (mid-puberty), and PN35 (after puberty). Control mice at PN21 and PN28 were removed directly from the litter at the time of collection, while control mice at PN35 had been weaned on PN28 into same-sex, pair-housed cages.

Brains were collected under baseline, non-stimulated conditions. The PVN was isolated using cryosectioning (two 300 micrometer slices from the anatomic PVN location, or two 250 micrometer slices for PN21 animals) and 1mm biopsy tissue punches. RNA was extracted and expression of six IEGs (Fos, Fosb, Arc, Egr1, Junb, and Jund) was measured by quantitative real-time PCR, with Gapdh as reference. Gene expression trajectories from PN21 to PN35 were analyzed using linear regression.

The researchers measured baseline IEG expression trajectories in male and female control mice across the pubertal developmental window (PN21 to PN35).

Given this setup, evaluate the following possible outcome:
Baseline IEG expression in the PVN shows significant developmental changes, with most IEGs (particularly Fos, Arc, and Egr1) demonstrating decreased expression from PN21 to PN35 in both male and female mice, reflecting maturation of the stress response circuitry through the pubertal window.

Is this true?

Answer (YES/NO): NO